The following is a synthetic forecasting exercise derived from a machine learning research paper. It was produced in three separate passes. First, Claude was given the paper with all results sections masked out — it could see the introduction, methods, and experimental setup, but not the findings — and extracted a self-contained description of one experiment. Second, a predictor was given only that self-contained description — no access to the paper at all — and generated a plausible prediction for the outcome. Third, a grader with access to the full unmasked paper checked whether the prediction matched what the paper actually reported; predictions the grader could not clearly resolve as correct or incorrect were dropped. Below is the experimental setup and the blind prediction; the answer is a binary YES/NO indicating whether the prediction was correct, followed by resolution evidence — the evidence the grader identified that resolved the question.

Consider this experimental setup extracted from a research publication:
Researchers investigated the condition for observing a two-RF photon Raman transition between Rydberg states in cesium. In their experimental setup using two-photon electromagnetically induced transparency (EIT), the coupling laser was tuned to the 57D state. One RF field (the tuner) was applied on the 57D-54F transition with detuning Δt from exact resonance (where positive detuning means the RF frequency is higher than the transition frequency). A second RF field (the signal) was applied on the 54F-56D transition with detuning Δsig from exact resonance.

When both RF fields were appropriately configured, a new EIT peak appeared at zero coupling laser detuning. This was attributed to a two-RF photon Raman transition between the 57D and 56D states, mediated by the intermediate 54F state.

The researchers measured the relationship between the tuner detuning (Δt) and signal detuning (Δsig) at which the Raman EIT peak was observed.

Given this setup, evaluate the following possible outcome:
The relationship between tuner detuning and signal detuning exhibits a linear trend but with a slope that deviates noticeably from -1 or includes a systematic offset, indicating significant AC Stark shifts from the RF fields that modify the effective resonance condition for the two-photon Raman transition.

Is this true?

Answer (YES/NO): NO